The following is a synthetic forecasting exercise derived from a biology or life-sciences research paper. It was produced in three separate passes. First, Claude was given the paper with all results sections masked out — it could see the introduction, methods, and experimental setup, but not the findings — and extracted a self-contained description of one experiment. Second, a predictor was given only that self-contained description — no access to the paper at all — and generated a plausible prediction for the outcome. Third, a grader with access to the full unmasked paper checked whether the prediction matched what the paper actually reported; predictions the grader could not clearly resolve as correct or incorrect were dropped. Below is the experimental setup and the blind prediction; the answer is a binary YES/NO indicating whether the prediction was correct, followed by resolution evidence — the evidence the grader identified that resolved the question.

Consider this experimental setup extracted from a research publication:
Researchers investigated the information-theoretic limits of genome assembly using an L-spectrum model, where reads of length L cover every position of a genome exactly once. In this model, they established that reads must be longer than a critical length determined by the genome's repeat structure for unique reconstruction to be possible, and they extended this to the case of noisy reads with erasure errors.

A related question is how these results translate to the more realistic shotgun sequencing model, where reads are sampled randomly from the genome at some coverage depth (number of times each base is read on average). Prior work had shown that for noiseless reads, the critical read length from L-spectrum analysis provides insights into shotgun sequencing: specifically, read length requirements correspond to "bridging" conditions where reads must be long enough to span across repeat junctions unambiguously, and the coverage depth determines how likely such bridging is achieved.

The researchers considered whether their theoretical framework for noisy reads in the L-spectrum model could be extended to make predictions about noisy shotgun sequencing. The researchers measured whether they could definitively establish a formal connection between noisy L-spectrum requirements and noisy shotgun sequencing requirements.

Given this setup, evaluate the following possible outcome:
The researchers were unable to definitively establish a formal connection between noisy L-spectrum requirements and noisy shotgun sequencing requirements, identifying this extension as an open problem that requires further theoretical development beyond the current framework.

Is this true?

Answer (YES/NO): YES